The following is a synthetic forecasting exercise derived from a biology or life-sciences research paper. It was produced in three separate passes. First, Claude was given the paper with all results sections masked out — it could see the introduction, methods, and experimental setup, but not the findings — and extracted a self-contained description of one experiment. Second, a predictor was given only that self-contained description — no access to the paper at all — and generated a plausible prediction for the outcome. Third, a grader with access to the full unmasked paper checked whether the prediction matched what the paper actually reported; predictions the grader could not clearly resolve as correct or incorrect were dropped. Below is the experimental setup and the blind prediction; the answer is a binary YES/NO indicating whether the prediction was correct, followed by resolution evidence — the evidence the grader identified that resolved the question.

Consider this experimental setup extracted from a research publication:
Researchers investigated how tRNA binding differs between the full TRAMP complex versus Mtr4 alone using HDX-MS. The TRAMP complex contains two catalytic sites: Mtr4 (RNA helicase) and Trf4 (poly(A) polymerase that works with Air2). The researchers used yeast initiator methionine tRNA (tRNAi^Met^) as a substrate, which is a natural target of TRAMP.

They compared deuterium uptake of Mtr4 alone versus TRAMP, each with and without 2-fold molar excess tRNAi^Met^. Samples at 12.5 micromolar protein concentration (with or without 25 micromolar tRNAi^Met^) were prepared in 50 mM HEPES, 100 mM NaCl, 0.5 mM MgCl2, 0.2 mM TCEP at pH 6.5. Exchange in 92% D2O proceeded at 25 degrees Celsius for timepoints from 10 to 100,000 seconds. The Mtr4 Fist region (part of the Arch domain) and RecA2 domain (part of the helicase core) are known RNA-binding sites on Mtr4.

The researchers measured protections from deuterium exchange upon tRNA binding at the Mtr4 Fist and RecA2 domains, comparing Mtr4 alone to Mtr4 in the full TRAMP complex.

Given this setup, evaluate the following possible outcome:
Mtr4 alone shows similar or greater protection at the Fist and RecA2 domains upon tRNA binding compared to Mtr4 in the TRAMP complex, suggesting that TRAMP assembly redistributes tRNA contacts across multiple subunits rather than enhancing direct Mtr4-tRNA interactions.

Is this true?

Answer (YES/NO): YES